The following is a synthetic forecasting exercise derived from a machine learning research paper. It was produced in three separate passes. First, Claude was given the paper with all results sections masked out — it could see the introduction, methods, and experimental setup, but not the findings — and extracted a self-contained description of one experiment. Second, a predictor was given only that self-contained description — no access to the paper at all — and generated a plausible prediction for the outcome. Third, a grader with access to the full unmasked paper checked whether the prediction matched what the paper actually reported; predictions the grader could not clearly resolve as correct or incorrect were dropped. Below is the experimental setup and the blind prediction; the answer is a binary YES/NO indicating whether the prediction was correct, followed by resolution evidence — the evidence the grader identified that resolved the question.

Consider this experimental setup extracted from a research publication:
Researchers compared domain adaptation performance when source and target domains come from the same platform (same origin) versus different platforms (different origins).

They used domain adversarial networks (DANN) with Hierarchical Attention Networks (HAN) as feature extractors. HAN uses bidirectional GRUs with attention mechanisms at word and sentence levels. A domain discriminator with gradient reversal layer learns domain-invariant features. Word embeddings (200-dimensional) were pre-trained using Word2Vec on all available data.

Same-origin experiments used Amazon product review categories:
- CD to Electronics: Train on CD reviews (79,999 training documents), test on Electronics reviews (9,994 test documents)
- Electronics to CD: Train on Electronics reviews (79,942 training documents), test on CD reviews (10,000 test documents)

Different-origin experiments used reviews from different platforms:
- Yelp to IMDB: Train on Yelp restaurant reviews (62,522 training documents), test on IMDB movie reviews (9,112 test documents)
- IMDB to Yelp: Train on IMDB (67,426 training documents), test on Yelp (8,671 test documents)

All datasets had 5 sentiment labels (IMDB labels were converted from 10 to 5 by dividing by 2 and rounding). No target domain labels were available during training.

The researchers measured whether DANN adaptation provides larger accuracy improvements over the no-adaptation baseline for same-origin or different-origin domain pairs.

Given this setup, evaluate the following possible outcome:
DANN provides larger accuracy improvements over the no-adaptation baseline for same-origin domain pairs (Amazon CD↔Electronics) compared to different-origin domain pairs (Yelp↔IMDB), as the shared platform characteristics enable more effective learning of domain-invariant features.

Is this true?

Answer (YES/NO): NO